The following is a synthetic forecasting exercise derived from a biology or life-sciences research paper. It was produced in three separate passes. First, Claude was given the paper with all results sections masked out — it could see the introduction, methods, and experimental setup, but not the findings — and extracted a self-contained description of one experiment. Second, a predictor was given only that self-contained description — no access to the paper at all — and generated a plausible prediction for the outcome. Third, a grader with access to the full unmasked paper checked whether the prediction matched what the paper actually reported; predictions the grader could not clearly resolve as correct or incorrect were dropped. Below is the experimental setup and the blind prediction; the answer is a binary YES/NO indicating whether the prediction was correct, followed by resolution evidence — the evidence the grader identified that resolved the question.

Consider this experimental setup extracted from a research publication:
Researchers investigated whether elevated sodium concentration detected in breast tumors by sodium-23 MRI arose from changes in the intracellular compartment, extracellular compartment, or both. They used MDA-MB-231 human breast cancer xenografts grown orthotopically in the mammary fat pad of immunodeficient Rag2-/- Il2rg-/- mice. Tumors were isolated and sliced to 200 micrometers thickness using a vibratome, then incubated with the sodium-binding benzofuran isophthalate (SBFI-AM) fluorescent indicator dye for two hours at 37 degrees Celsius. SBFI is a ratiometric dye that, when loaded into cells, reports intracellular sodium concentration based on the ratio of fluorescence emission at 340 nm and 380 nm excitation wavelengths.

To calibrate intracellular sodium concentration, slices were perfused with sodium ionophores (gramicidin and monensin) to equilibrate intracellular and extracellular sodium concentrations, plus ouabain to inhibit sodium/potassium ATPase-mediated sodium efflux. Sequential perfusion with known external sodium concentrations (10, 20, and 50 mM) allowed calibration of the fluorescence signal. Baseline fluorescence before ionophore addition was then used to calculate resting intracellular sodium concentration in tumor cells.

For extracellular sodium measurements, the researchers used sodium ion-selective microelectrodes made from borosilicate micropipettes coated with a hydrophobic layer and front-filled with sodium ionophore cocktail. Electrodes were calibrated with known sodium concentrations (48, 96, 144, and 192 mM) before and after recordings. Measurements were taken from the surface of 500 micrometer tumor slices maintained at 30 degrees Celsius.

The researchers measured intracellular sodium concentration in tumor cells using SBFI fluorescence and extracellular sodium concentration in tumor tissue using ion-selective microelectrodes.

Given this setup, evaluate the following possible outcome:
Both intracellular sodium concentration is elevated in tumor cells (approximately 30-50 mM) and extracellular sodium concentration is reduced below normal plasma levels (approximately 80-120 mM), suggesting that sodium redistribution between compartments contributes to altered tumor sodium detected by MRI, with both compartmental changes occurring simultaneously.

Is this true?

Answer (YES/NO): NO